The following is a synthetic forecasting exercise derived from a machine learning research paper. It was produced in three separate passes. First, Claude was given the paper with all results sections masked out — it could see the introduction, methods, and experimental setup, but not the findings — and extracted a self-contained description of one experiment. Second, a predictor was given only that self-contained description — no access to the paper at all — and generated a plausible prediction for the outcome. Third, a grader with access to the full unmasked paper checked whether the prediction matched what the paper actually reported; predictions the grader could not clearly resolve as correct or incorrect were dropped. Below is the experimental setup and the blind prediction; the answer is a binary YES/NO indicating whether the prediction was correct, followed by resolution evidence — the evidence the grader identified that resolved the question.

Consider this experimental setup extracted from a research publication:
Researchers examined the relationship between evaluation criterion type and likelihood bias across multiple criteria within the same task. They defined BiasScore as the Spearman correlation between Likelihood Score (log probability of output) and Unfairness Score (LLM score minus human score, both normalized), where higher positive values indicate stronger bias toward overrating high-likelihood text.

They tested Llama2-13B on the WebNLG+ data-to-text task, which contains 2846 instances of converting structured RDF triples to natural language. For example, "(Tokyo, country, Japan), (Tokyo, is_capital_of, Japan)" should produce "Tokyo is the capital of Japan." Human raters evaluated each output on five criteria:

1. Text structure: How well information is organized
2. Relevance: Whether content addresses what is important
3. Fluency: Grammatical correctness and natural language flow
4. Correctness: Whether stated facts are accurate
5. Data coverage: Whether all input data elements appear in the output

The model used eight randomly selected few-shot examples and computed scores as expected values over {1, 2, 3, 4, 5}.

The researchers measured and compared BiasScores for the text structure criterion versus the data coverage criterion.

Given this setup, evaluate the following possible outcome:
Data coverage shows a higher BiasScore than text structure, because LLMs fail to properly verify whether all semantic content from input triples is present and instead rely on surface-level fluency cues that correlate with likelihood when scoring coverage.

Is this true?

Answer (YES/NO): YES